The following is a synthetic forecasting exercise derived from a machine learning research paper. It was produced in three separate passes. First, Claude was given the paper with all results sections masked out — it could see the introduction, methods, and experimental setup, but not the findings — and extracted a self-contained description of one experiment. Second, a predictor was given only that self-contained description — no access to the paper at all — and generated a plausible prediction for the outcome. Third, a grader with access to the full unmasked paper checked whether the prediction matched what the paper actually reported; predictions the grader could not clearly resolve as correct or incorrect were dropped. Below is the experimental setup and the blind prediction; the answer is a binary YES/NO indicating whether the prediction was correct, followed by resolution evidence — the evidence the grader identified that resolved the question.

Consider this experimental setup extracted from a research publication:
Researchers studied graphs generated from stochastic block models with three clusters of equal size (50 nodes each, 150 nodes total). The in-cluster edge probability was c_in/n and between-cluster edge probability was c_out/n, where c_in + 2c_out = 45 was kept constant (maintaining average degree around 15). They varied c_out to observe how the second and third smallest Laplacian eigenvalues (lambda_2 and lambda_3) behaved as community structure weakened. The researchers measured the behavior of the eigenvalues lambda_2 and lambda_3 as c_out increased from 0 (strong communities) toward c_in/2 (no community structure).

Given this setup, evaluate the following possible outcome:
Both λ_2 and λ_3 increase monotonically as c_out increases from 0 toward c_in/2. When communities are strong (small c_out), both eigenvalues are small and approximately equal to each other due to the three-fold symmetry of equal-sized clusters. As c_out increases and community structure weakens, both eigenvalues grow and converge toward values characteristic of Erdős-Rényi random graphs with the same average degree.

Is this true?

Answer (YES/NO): NO